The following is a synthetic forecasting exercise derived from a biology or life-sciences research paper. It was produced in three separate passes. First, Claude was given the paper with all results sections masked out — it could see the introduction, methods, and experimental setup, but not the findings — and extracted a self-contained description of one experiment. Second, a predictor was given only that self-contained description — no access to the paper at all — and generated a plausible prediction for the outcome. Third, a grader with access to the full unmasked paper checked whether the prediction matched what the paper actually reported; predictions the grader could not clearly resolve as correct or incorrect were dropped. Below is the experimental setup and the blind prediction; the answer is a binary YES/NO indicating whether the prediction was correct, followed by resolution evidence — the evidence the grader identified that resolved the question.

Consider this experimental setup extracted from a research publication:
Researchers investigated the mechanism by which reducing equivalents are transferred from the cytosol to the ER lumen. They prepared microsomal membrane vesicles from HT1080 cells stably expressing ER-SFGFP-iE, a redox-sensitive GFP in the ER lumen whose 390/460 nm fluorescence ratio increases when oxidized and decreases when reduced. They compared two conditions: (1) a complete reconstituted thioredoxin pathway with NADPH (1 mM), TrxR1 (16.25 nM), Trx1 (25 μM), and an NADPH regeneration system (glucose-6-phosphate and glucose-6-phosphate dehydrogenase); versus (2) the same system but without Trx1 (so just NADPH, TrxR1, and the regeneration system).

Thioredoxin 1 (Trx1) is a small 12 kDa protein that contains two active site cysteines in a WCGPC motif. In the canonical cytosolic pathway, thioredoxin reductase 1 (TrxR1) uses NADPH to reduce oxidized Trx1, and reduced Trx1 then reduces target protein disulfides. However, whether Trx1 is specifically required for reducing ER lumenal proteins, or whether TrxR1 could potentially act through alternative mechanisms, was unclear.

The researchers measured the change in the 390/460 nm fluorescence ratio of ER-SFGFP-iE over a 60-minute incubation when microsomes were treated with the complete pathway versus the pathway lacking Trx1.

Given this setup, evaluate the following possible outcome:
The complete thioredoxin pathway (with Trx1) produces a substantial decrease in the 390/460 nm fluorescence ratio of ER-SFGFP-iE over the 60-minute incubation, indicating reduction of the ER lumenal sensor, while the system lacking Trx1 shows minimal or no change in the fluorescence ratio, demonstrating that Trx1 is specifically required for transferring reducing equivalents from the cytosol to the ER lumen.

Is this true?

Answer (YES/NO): YES